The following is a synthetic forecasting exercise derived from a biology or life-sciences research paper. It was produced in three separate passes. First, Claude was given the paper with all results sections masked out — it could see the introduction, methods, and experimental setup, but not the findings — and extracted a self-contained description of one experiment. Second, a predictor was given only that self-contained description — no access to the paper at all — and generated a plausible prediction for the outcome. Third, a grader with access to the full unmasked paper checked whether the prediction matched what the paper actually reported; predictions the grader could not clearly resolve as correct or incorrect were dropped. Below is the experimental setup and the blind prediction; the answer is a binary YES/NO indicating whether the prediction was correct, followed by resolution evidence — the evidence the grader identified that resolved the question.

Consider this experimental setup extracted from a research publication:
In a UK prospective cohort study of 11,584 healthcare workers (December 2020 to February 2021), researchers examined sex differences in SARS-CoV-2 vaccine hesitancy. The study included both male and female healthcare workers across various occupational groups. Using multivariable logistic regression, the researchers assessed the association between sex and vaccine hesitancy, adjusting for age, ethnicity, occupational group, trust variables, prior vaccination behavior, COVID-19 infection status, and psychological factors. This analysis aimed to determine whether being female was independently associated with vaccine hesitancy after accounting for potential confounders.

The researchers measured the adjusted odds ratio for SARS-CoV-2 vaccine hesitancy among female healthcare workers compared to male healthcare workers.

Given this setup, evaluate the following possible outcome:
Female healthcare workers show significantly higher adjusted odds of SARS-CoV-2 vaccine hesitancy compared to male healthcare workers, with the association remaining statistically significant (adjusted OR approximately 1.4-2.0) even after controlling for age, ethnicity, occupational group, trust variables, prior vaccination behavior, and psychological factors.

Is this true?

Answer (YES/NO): YES